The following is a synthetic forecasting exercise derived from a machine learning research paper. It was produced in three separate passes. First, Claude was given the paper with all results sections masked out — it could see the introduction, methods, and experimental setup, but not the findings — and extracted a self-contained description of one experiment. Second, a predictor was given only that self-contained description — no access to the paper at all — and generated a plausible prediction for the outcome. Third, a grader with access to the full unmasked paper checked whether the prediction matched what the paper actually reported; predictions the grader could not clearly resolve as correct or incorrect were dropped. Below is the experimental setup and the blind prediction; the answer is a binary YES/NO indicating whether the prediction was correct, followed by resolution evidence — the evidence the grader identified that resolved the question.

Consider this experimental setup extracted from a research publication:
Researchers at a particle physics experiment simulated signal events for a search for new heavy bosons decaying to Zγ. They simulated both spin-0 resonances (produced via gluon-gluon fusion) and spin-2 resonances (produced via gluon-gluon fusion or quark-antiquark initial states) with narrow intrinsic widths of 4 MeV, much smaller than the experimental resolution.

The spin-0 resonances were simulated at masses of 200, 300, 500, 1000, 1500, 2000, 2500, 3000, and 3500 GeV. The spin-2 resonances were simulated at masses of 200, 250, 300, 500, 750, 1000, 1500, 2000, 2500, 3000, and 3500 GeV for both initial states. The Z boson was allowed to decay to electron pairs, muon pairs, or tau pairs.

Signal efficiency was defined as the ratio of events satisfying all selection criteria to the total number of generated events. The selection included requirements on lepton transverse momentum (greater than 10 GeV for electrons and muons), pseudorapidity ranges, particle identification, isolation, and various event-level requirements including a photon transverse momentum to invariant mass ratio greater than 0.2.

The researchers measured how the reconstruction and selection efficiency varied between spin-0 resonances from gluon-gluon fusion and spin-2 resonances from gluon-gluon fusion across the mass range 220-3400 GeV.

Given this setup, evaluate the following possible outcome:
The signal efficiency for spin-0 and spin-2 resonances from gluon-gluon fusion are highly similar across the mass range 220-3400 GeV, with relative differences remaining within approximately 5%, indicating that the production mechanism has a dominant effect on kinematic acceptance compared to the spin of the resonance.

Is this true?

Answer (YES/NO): NO